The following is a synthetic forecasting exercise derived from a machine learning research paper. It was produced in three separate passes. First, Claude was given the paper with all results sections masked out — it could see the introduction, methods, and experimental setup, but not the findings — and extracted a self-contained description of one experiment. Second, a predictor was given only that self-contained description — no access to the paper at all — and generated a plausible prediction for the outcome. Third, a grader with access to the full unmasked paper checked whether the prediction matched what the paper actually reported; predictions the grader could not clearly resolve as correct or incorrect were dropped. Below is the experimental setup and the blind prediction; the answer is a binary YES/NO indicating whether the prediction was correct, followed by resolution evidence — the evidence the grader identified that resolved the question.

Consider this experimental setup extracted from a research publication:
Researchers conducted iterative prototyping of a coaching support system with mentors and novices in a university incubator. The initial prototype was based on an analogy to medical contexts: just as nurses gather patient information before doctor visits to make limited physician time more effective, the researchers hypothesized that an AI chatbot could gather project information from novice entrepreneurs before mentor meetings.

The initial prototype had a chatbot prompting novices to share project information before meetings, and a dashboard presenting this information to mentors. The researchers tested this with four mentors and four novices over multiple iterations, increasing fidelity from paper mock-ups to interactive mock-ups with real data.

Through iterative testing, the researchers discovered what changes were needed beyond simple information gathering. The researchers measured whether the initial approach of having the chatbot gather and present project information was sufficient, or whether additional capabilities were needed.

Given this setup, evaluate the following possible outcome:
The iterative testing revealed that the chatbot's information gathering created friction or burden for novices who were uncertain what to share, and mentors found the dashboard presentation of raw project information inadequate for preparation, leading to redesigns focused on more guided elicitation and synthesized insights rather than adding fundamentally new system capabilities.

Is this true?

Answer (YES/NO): NO